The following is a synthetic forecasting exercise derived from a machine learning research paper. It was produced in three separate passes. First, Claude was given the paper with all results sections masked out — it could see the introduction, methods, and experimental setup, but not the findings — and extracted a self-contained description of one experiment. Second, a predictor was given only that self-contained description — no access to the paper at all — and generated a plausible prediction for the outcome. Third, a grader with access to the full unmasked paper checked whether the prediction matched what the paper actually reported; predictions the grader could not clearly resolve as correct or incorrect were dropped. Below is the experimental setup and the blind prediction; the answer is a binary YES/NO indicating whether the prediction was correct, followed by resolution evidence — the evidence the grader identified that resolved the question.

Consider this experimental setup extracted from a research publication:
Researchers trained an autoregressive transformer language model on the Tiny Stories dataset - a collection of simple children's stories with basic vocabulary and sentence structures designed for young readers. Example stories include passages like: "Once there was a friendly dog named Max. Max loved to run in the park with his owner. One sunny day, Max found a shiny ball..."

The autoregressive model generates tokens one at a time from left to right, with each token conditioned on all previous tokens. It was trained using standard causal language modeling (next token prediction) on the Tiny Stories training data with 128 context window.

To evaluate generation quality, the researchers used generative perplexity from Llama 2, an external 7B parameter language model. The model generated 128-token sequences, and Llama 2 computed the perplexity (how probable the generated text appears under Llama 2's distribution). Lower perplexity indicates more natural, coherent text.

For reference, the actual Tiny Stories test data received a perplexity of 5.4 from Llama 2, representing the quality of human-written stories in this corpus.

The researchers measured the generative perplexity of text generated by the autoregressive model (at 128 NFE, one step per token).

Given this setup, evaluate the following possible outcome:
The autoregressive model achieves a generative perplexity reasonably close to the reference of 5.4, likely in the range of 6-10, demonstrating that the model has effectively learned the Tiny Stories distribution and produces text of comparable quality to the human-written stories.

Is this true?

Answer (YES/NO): YES